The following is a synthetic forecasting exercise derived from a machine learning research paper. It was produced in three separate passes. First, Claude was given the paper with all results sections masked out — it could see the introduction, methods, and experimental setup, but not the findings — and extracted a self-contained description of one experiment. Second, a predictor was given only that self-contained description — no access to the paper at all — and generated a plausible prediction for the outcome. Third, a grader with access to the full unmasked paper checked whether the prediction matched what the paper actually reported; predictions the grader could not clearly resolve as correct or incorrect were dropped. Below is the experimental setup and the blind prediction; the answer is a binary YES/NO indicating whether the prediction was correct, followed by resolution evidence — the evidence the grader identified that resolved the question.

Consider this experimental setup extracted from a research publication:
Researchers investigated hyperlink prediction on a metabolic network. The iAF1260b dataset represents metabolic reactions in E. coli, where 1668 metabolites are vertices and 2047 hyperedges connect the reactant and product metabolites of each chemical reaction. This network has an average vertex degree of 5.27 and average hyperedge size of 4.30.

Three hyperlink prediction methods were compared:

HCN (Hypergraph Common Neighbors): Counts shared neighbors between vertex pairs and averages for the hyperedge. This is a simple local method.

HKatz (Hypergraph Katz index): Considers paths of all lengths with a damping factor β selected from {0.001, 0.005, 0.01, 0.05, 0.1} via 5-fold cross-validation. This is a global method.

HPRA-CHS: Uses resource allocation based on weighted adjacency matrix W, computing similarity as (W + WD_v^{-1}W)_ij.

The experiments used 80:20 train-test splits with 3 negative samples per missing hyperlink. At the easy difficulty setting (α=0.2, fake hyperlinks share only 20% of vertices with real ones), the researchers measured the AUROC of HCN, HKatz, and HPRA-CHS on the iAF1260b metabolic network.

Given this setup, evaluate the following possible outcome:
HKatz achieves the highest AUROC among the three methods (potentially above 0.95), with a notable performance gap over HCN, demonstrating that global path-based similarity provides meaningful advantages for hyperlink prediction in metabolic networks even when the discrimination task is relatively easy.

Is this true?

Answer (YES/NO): NO